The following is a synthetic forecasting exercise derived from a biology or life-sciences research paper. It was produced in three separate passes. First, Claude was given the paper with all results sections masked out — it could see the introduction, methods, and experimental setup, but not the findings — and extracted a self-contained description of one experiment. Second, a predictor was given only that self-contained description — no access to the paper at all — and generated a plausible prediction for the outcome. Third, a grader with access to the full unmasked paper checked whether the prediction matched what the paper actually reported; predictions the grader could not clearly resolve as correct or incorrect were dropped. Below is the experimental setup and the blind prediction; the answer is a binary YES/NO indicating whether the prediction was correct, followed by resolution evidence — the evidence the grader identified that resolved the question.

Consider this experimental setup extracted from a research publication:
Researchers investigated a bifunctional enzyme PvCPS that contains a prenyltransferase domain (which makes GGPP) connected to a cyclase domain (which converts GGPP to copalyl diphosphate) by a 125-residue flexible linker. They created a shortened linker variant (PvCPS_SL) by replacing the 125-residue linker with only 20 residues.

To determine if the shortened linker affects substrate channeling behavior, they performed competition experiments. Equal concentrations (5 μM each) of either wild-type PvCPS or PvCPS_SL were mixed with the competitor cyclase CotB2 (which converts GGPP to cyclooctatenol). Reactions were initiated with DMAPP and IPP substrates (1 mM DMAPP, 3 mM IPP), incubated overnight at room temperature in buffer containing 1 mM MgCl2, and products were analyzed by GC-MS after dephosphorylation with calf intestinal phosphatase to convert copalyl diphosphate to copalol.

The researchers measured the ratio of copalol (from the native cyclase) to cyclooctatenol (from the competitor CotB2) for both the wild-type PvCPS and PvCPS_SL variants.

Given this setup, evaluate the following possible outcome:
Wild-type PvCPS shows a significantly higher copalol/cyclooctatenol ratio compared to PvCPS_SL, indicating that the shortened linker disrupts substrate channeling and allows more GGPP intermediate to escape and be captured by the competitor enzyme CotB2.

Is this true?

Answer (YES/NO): NO